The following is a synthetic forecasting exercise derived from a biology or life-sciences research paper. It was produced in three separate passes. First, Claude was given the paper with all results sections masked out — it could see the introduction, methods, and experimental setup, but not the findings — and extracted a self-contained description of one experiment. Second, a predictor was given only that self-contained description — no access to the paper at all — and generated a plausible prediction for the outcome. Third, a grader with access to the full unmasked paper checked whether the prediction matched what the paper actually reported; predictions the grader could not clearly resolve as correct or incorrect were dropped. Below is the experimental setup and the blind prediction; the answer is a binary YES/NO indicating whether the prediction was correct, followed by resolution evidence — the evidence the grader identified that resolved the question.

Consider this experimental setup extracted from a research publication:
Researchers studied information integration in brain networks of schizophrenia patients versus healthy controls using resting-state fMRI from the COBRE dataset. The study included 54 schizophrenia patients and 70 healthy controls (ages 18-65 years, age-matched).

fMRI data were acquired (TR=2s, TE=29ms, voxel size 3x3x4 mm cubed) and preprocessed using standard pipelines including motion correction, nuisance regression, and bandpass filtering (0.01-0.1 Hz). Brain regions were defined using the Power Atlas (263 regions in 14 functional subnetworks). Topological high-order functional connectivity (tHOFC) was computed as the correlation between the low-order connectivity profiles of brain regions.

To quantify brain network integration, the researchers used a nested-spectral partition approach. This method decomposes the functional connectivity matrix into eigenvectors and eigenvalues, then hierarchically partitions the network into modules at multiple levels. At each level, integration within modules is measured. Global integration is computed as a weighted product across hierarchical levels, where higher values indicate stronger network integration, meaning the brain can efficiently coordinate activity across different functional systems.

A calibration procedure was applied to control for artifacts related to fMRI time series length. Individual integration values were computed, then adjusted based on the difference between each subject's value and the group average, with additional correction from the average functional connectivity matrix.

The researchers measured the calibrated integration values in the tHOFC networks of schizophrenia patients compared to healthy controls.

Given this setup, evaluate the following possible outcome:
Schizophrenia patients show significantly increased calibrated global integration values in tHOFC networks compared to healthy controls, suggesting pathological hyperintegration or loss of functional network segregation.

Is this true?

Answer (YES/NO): NO